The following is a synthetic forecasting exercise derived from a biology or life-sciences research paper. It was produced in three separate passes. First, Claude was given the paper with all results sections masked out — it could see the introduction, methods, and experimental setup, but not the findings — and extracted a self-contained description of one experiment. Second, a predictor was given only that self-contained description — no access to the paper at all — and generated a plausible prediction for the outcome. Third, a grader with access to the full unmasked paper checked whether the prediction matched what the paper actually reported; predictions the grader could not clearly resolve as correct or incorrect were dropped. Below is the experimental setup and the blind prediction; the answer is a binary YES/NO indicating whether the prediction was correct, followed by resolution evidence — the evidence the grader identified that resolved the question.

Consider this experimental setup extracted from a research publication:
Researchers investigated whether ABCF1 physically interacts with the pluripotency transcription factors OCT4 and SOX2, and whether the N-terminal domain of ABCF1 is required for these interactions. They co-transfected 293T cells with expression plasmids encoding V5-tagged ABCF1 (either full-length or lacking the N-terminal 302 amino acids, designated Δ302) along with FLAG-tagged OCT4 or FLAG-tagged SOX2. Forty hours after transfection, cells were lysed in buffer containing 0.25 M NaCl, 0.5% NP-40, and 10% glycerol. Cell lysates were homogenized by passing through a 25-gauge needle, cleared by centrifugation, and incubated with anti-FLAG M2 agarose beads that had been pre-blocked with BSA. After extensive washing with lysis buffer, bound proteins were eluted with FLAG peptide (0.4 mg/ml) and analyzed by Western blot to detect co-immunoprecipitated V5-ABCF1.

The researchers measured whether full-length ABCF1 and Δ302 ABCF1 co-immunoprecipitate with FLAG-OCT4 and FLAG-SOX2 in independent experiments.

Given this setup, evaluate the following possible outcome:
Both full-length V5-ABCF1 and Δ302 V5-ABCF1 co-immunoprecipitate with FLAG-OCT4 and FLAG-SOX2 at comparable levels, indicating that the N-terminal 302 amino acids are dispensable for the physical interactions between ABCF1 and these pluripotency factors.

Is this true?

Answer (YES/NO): NO